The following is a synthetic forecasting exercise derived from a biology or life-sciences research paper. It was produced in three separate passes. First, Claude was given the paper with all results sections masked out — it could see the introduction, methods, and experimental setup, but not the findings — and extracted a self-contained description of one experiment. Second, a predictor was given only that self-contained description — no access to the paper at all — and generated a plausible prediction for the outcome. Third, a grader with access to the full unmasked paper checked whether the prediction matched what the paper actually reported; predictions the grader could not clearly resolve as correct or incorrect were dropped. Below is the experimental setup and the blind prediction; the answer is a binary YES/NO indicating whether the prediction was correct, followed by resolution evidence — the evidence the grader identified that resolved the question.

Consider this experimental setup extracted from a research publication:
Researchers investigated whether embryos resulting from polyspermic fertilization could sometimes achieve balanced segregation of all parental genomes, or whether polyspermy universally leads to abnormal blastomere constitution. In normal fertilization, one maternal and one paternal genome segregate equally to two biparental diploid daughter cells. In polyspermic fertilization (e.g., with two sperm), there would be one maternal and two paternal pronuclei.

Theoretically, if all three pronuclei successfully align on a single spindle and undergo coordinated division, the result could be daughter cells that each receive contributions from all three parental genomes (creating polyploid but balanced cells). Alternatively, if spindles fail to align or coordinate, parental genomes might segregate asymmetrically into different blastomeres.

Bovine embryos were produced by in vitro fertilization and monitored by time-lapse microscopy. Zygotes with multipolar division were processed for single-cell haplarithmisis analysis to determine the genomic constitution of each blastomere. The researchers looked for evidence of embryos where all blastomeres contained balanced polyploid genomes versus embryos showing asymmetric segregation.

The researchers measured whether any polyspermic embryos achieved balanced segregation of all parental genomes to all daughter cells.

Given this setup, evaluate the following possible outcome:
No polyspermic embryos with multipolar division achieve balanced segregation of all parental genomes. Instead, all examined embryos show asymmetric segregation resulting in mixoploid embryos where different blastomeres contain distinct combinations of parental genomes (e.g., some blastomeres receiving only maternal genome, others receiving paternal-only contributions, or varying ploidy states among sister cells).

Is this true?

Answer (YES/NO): NO